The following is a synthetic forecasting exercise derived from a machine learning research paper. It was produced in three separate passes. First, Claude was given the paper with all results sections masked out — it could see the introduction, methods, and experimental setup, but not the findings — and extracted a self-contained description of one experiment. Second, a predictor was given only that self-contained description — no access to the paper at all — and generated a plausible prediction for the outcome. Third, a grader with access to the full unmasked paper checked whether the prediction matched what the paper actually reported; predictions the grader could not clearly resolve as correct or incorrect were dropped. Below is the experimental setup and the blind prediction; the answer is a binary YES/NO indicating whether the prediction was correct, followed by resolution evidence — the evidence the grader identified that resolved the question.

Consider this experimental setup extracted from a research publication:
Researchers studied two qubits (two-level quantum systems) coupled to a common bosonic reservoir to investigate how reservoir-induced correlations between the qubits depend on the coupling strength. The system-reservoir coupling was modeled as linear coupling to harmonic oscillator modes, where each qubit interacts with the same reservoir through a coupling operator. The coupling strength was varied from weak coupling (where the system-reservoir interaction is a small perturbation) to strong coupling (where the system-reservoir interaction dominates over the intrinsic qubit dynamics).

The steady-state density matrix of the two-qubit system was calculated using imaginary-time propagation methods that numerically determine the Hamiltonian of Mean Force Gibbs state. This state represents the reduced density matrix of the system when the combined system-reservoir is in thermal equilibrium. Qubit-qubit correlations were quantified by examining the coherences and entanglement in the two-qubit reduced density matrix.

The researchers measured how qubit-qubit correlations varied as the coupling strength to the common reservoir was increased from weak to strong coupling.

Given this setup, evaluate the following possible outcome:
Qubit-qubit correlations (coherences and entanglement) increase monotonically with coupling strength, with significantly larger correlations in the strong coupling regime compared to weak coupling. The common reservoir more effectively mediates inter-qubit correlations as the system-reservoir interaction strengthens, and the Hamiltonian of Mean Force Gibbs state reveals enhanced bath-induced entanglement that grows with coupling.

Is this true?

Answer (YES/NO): NO